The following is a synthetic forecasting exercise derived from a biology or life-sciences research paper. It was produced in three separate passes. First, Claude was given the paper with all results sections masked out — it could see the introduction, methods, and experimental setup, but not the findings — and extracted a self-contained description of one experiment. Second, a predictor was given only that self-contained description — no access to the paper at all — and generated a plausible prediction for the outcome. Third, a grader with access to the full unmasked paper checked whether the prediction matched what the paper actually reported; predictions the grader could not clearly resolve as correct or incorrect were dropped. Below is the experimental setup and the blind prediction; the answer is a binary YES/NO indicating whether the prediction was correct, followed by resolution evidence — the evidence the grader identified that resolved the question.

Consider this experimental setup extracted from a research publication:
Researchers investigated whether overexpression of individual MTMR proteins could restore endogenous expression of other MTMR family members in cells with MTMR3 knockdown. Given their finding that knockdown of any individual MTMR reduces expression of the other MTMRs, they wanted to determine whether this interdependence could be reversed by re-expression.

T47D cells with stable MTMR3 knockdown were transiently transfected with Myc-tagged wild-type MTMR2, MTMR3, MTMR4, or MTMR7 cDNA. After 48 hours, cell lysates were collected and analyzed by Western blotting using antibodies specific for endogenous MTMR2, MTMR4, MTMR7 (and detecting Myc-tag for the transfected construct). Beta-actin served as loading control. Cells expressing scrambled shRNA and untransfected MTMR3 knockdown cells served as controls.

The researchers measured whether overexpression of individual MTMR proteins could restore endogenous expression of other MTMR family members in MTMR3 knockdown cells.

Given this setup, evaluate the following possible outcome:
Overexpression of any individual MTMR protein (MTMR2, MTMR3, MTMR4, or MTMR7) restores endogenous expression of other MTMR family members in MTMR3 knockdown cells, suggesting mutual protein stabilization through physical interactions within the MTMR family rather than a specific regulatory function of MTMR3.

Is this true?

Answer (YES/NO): NO